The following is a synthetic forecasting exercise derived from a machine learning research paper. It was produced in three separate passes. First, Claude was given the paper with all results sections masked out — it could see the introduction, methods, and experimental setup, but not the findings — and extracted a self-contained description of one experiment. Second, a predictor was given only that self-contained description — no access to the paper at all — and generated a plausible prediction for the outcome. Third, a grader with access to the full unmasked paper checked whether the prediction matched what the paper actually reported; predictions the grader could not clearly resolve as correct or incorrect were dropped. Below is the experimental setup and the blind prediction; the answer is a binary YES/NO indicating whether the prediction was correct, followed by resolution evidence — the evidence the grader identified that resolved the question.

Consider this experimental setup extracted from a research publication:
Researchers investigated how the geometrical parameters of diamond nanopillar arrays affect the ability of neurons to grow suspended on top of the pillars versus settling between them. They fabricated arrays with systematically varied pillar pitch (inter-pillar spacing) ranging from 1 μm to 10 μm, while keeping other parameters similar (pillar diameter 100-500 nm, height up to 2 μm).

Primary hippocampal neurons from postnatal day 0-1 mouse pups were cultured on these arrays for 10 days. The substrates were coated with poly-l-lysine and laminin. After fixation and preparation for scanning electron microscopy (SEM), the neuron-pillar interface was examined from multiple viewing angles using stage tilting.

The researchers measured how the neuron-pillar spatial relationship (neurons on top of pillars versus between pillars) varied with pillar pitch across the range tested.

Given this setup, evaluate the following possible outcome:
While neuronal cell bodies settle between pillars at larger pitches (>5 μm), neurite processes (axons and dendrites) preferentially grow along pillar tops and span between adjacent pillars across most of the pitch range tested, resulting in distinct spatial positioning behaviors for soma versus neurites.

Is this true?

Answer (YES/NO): NO